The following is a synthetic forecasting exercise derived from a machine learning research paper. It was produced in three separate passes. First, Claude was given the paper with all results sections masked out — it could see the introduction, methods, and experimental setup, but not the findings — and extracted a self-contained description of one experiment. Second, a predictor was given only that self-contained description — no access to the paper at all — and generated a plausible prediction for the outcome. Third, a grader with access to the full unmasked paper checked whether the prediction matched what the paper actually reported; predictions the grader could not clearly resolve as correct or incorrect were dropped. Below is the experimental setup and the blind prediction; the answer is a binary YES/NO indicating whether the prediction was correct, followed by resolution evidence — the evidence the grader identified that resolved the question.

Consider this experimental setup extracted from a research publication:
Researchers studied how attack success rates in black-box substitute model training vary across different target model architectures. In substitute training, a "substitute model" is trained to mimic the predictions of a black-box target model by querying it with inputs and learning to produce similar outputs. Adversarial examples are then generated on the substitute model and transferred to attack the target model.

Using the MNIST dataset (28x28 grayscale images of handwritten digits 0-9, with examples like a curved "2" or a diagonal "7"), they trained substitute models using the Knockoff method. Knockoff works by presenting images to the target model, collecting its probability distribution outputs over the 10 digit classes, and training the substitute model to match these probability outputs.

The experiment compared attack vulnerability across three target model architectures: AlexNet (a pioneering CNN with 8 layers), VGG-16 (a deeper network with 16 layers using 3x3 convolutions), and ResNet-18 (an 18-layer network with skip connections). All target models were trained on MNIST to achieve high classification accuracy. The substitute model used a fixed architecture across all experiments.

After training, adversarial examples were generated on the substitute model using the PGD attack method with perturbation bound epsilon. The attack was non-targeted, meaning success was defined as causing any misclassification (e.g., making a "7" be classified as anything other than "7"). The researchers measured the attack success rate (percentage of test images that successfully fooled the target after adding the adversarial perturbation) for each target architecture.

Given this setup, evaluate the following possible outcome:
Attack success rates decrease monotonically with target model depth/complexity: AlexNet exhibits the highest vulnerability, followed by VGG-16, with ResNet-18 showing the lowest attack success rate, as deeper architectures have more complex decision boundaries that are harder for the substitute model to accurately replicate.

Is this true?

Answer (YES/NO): NO